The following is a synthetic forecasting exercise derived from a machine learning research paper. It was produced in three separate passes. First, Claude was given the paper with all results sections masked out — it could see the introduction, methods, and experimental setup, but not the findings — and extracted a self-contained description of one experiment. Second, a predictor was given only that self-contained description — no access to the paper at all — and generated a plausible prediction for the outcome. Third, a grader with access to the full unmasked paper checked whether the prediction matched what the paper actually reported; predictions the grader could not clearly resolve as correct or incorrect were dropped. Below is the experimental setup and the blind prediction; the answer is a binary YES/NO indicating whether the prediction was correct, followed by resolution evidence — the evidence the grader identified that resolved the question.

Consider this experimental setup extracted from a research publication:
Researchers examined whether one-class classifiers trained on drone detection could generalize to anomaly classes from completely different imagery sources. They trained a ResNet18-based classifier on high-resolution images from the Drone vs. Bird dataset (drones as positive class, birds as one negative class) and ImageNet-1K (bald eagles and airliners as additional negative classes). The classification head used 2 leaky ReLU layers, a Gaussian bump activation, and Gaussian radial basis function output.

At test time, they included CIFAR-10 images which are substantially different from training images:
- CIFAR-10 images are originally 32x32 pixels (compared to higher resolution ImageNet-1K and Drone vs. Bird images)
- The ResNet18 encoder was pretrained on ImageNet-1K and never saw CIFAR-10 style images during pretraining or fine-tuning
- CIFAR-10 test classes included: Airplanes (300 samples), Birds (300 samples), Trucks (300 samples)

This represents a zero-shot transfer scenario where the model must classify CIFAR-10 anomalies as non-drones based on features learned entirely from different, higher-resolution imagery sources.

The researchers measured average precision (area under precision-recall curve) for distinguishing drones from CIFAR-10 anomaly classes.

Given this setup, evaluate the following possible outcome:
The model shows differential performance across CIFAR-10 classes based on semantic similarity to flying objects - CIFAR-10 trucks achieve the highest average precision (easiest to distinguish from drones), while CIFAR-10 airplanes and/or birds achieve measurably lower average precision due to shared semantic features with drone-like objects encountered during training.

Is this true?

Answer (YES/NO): NO